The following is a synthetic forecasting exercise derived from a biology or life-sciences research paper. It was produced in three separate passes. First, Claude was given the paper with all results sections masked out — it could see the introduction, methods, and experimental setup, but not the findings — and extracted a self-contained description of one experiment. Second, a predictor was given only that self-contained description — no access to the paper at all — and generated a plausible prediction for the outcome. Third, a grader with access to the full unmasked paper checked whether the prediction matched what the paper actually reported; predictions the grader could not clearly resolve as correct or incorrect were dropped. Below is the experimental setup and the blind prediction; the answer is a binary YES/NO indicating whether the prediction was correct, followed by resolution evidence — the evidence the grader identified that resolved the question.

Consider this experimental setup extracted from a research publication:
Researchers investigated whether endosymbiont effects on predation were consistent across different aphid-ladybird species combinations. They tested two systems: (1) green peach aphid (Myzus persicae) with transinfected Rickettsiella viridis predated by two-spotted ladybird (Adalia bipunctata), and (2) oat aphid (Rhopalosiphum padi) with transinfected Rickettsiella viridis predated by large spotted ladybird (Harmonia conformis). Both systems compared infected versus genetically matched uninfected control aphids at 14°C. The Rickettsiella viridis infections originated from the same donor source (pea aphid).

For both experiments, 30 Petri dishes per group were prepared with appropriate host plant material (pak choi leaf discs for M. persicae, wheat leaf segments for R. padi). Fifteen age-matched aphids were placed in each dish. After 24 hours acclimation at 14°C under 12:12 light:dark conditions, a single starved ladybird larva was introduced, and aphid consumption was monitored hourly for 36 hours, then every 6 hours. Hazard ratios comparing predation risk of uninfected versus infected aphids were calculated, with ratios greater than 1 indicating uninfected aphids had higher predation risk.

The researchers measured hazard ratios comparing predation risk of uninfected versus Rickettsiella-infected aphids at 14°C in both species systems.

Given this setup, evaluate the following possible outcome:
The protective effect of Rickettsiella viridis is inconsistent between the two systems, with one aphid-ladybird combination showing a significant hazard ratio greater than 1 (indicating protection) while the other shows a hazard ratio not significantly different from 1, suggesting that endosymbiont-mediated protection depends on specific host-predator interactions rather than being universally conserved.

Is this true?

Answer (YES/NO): NO